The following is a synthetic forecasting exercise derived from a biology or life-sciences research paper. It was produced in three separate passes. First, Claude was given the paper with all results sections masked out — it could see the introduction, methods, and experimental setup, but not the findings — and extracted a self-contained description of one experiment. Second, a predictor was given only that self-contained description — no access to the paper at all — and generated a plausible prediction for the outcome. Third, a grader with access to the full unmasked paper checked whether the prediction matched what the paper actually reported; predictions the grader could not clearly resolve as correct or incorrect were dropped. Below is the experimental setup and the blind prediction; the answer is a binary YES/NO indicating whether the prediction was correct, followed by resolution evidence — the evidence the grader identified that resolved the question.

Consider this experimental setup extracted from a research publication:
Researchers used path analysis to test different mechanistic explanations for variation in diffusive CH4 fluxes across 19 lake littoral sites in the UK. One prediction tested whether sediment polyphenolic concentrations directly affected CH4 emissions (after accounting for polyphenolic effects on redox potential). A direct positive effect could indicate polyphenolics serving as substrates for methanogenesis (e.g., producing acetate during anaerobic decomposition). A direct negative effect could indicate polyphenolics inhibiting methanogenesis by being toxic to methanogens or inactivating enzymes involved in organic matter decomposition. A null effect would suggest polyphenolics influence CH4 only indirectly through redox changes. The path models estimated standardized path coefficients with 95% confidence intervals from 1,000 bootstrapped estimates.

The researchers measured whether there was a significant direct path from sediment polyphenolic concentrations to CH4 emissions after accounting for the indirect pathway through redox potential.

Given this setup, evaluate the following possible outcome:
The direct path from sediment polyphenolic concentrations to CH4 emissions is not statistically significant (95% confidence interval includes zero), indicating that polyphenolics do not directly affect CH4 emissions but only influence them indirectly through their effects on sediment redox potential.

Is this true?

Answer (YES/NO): YES